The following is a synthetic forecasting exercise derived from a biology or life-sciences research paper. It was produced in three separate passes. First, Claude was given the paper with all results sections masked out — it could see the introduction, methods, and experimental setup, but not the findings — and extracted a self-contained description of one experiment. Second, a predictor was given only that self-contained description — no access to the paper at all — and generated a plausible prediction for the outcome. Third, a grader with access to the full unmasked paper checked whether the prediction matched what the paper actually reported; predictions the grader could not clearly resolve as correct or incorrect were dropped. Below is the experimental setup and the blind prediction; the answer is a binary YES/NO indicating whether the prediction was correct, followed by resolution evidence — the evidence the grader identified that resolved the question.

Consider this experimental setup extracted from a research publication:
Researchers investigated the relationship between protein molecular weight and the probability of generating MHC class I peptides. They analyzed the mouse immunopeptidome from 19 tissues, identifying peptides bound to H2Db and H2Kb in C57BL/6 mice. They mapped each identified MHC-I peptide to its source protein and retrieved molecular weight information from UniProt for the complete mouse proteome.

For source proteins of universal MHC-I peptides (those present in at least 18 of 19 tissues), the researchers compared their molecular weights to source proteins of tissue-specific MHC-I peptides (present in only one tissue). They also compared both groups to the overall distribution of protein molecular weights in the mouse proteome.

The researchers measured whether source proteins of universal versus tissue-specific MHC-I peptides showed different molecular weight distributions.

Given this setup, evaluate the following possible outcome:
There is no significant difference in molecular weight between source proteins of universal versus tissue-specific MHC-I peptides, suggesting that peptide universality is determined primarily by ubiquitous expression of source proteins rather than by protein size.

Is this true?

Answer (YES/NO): YES